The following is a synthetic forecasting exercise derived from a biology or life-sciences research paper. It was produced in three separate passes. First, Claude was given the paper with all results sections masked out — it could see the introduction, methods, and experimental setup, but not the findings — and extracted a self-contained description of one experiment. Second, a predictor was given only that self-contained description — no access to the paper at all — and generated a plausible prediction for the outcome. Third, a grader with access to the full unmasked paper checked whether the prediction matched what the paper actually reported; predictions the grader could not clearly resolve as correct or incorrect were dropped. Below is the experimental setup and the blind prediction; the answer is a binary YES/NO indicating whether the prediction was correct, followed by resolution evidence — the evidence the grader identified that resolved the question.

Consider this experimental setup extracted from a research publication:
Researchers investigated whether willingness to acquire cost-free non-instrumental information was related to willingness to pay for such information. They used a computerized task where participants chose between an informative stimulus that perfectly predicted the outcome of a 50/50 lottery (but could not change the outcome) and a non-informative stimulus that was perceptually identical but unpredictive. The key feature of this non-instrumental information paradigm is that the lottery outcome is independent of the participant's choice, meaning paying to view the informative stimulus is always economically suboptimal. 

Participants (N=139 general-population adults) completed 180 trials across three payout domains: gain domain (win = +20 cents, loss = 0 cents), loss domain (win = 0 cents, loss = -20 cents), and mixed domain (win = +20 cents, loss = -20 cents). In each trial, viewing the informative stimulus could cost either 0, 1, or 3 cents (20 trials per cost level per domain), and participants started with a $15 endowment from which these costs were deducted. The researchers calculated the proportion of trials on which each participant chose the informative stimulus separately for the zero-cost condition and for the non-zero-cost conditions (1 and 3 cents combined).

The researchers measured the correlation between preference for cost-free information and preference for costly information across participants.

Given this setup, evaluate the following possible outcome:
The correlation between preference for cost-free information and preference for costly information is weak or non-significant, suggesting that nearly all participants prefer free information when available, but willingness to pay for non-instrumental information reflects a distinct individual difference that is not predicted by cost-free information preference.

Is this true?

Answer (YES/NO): NO